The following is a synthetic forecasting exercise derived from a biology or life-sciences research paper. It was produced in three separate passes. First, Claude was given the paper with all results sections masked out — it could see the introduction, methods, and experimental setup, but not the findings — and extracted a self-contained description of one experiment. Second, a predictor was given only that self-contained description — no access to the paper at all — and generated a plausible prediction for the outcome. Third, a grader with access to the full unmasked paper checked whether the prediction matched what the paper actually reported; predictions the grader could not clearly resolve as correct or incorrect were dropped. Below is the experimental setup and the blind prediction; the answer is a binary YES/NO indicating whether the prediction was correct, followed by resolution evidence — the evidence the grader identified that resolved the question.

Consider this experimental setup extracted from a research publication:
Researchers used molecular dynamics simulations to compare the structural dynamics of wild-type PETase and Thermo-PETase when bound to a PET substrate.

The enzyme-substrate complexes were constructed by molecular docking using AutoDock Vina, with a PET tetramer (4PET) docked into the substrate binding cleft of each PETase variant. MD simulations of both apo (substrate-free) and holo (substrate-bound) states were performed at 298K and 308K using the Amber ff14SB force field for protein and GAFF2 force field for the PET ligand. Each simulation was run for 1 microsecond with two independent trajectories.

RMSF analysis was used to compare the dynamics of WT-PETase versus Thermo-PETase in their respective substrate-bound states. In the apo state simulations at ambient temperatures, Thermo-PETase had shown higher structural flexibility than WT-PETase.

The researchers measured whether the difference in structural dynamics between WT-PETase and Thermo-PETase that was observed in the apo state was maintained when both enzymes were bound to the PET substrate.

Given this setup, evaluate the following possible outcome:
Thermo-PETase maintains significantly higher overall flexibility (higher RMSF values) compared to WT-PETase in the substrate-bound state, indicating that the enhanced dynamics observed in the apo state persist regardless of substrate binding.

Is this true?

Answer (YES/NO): NO